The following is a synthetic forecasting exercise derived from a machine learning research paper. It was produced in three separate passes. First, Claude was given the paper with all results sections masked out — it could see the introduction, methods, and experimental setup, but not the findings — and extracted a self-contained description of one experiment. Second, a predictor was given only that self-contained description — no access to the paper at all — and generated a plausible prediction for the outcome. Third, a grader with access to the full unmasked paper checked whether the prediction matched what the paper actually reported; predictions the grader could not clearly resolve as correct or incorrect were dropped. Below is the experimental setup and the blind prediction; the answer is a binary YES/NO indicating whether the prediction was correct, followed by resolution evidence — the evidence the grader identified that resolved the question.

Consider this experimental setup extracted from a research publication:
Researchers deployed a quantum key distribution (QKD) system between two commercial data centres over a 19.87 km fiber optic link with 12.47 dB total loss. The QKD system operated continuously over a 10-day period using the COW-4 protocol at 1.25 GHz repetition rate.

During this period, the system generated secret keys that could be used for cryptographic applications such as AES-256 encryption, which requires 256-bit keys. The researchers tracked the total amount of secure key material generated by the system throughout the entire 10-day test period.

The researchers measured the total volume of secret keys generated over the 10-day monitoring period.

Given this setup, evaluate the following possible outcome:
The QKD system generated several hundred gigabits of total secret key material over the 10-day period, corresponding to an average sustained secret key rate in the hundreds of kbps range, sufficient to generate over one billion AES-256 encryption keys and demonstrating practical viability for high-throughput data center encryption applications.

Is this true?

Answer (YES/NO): NO